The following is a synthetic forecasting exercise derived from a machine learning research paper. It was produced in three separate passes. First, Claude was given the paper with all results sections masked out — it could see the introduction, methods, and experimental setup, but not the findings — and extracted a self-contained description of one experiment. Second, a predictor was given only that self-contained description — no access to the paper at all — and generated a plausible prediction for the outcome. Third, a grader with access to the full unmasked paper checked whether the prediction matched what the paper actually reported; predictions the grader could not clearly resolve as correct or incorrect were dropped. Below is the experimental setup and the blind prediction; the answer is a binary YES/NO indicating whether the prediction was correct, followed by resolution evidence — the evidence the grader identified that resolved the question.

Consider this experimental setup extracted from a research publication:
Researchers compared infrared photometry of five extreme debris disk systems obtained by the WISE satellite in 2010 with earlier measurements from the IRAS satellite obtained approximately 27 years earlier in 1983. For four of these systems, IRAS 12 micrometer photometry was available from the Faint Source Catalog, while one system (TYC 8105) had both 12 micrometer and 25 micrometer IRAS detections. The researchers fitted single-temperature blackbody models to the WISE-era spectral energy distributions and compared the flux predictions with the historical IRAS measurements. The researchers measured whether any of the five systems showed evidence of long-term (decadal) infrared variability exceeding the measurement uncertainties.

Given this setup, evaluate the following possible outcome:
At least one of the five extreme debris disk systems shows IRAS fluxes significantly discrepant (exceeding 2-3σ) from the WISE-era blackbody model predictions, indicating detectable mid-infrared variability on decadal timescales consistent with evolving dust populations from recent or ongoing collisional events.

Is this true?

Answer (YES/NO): NO